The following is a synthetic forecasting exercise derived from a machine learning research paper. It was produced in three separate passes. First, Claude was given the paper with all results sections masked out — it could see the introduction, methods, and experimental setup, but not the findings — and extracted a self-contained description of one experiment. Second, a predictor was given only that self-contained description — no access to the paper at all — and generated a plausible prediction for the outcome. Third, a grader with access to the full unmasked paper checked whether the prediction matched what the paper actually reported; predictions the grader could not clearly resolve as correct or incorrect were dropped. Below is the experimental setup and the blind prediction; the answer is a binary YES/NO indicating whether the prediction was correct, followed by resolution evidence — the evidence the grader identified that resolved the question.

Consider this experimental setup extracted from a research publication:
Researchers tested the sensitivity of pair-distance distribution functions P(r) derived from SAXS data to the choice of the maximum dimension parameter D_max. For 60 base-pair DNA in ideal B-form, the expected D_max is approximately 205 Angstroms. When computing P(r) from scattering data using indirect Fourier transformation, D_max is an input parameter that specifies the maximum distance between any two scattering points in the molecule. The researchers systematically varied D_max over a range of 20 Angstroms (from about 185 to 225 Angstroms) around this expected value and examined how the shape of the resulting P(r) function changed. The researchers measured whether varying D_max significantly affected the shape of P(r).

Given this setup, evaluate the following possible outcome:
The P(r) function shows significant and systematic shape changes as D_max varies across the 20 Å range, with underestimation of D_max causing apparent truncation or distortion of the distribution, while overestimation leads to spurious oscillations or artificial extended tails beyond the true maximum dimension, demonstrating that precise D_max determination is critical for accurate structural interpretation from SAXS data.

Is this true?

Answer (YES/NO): NO